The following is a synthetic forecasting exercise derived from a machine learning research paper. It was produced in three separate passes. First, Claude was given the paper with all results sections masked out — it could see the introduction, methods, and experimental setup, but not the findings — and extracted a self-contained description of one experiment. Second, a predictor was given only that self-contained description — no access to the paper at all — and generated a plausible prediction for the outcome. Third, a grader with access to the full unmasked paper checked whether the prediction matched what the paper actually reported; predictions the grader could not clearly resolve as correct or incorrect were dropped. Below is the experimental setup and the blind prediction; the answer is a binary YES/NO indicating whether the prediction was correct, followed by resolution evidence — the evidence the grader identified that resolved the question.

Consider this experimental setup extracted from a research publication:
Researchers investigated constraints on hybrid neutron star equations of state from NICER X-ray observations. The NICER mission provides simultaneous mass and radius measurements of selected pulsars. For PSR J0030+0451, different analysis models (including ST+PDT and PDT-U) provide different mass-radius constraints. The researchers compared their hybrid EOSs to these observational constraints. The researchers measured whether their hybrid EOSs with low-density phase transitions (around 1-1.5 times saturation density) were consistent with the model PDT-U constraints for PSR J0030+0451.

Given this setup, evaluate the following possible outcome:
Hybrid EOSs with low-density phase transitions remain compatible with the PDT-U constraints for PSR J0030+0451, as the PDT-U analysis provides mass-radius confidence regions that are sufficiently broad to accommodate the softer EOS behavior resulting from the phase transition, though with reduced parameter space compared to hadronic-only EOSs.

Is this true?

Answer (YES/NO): NO